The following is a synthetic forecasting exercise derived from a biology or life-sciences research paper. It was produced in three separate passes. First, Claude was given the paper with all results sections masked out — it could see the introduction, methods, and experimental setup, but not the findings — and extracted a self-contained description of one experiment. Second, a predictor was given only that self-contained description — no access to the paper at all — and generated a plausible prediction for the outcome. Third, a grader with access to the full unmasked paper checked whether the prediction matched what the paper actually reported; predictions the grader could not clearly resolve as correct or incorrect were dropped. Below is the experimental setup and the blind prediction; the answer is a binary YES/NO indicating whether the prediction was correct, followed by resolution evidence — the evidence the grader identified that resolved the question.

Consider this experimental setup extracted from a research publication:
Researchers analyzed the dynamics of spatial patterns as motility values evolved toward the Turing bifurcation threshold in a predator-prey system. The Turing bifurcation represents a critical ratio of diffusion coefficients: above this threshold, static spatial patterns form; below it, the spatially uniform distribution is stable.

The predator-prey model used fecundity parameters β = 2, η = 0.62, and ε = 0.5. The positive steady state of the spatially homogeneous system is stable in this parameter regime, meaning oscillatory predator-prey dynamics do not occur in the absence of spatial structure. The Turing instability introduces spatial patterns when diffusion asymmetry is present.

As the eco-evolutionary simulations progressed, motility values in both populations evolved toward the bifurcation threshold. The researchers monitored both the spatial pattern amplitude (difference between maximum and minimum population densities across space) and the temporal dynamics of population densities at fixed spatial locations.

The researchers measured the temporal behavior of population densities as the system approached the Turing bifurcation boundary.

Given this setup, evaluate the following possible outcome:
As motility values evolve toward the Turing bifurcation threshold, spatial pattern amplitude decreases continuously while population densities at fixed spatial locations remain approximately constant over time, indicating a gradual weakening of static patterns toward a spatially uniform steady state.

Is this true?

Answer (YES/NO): NO